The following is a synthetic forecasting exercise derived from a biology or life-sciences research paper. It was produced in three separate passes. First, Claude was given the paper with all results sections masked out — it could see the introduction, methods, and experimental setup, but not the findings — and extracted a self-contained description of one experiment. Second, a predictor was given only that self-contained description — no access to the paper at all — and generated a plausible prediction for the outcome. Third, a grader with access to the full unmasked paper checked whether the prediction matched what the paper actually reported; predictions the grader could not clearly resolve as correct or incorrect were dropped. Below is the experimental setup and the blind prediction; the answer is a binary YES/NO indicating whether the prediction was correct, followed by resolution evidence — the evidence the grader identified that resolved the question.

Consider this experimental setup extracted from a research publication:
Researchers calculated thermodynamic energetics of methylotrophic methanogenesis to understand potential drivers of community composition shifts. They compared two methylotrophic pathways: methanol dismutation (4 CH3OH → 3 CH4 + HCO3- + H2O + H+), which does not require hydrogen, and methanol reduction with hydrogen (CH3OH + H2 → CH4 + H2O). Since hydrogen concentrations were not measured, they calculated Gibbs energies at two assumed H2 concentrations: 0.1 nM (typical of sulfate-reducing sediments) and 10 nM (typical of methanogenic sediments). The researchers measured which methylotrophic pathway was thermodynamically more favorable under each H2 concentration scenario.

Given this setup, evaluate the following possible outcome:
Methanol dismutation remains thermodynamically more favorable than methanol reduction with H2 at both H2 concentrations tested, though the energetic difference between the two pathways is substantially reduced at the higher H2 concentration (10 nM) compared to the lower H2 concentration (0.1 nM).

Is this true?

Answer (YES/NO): NO